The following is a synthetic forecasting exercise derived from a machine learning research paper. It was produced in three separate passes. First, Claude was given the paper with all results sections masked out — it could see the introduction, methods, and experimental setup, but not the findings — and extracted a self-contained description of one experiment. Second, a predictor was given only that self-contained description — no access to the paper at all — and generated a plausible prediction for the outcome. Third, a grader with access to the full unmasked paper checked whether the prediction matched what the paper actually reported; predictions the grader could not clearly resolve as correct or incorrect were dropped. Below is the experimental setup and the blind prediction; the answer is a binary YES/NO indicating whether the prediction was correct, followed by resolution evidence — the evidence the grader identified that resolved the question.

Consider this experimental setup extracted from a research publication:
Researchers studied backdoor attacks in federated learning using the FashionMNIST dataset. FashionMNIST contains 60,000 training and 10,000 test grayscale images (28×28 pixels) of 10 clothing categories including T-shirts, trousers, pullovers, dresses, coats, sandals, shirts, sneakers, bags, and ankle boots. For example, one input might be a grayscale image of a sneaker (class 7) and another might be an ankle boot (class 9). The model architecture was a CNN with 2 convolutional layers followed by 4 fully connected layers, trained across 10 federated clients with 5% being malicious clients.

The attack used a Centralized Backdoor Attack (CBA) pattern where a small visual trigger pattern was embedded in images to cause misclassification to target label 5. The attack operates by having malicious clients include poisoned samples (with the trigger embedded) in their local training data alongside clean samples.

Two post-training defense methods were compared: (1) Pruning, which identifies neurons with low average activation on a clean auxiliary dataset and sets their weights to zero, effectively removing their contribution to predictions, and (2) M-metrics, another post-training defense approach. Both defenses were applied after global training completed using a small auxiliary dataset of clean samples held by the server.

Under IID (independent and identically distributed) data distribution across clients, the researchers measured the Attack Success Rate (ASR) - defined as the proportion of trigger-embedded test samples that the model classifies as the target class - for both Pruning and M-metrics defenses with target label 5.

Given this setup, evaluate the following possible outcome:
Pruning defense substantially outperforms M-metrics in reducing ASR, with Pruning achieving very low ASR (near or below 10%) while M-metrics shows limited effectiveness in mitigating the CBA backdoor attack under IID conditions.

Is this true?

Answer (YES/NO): YES